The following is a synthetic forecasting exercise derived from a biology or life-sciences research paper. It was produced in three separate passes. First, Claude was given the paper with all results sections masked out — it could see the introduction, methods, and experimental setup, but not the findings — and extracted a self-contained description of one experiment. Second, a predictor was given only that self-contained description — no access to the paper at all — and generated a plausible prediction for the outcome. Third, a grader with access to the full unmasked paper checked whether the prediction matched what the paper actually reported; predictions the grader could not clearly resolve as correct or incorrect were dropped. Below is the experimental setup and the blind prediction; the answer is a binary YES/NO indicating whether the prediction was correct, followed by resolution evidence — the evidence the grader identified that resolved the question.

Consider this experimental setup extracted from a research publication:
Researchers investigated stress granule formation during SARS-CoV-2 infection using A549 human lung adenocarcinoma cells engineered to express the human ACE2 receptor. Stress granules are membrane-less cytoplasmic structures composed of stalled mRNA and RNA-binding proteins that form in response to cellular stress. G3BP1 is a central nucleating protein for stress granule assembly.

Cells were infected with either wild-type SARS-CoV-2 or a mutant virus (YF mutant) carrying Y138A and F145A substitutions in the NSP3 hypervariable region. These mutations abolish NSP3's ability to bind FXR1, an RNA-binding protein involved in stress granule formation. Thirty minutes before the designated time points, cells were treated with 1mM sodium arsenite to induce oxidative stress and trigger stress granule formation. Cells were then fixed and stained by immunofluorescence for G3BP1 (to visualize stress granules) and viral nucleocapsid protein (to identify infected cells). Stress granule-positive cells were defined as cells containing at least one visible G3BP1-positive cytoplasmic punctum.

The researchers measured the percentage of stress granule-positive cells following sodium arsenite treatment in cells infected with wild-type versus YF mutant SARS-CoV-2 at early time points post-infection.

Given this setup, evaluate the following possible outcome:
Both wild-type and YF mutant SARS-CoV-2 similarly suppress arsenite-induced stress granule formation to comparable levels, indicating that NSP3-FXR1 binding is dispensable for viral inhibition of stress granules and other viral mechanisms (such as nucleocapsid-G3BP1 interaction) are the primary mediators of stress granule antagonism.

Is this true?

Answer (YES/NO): NO